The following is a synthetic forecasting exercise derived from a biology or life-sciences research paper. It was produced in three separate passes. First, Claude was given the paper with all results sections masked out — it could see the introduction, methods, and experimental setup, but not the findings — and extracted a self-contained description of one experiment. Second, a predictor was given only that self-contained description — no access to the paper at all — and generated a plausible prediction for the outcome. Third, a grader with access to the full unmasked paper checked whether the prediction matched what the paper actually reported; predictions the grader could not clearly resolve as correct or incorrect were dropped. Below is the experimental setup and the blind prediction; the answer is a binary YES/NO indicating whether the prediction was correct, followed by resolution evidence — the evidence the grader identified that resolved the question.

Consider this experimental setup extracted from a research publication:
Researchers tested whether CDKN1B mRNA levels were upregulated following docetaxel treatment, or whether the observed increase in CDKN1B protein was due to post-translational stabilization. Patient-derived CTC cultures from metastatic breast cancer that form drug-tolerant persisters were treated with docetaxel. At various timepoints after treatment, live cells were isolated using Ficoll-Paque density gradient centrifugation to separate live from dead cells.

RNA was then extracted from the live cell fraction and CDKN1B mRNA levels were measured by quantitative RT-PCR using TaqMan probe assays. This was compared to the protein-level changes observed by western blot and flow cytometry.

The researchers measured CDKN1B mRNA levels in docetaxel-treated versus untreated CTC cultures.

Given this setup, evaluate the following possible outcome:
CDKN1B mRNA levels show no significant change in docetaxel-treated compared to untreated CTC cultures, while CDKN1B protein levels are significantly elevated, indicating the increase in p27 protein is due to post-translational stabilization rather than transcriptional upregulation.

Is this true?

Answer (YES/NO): YES